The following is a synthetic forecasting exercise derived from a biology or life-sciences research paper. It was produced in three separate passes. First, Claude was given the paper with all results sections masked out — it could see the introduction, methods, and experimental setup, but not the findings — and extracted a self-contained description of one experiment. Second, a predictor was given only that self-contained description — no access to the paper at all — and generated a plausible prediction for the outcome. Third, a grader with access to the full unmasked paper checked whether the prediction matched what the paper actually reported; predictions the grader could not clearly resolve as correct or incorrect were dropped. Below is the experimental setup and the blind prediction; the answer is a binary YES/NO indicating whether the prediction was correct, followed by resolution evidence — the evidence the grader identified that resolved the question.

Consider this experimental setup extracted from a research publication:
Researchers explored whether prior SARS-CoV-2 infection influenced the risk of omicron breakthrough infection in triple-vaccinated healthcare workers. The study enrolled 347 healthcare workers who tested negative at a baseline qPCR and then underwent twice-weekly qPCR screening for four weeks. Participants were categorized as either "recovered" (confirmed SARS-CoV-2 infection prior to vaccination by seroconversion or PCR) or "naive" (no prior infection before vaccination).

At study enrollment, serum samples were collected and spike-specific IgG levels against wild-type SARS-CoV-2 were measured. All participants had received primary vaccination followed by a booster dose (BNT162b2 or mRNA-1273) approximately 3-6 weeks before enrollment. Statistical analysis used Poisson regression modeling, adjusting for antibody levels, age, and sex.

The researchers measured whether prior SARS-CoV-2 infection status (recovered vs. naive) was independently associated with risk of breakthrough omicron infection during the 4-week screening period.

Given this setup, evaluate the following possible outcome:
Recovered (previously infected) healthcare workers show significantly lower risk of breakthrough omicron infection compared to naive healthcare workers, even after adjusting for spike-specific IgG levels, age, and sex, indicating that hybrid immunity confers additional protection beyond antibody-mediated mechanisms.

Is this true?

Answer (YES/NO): YES